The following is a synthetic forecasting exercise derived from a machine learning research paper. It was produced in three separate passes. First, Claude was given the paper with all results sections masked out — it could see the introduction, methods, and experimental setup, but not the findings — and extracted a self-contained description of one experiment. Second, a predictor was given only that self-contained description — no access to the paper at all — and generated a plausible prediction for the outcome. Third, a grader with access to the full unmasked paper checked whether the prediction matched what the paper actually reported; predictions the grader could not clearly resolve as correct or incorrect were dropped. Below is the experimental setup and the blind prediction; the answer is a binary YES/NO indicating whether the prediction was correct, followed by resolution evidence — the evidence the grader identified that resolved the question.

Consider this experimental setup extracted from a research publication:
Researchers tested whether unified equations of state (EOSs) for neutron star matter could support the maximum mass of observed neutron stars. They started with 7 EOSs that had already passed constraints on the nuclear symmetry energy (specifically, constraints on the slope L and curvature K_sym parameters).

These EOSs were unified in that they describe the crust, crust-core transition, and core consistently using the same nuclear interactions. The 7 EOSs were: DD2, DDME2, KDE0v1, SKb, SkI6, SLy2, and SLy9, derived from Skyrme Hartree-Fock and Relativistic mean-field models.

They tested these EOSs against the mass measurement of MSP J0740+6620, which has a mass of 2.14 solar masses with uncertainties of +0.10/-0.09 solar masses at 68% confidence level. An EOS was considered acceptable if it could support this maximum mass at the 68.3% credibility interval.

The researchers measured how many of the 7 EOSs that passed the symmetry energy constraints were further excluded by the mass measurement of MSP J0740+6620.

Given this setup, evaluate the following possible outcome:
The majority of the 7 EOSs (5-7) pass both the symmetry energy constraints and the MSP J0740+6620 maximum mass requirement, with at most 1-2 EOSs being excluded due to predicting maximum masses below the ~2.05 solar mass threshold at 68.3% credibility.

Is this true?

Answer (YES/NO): YES